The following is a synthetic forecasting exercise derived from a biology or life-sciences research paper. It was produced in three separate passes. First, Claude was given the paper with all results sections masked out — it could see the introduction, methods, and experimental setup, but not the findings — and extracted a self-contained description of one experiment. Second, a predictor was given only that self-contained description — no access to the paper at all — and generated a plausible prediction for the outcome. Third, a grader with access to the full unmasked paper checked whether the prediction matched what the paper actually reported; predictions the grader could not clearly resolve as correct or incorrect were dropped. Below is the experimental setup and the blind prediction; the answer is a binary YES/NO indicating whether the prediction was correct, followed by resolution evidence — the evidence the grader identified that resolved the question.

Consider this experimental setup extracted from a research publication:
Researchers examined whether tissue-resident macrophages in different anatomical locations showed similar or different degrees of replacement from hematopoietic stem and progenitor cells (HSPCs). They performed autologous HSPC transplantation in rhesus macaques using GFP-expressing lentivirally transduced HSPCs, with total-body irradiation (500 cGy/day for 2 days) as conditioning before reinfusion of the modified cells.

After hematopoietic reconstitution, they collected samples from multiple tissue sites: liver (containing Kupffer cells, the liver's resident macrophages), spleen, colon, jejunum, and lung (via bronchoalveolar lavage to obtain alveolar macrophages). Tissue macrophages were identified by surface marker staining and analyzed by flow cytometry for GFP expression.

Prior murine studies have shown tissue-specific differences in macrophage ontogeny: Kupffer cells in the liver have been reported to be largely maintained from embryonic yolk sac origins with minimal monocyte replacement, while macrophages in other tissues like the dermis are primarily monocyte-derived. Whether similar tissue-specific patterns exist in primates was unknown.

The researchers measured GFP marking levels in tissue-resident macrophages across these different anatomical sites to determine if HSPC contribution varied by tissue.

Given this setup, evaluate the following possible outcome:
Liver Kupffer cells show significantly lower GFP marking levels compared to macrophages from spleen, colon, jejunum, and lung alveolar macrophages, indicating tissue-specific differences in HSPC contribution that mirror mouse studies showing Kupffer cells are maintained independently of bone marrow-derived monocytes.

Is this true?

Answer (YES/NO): NO